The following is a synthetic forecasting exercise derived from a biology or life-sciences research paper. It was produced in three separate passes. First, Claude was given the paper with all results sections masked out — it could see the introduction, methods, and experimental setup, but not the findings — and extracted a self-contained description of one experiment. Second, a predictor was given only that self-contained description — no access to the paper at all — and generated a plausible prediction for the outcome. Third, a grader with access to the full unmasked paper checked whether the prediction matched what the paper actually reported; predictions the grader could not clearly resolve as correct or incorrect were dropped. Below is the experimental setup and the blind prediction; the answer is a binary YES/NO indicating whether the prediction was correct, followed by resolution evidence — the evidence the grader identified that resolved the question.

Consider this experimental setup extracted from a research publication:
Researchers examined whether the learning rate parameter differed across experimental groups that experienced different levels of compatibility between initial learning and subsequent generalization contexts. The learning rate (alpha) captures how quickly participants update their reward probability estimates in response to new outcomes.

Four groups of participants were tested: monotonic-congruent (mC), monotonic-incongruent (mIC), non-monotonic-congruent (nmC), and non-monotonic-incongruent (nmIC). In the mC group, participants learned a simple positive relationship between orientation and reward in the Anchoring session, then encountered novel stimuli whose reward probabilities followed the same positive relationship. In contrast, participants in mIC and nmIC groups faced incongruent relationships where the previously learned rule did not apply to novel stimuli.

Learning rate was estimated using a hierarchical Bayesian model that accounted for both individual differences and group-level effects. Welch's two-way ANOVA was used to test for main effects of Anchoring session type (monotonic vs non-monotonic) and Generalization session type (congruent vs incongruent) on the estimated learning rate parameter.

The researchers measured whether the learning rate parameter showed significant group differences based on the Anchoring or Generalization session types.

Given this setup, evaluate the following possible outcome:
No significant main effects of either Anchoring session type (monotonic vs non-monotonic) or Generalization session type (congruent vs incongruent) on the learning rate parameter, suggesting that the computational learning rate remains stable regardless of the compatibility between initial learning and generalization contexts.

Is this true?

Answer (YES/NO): NO